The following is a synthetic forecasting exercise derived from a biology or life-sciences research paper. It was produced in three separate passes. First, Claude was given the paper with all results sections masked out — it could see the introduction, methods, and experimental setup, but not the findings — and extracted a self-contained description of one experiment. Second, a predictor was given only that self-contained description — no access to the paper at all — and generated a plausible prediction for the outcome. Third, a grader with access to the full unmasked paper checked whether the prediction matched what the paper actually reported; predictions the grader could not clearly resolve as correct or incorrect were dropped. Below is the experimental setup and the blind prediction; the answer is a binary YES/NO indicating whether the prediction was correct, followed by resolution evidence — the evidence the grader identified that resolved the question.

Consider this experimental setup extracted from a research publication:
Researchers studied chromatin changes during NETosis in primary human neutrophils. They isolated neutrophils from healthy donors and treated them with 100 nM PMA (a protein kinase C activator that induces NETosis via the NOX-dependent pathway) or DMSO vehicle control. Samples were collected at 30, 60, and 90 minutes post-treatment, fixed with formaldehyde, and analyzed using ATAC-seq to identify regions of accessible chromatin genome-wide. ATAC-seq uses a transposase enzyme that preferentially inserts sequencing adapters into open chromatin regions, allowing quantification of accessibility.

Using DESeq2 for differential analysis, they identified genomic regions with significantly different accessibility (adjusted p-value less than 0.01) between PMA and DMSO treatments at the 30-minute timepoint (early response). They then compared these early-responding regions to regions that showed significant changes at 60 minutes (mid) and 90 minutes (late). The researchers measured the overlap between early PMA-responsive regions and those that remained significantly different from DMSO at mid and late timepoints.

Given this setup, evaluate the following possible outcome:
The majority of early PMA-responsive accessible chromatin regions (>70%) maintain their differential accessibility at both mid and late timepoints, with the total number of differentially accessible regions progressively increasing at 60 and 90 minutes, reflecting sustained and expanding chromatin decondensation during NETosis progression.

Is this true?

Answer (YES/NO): NO